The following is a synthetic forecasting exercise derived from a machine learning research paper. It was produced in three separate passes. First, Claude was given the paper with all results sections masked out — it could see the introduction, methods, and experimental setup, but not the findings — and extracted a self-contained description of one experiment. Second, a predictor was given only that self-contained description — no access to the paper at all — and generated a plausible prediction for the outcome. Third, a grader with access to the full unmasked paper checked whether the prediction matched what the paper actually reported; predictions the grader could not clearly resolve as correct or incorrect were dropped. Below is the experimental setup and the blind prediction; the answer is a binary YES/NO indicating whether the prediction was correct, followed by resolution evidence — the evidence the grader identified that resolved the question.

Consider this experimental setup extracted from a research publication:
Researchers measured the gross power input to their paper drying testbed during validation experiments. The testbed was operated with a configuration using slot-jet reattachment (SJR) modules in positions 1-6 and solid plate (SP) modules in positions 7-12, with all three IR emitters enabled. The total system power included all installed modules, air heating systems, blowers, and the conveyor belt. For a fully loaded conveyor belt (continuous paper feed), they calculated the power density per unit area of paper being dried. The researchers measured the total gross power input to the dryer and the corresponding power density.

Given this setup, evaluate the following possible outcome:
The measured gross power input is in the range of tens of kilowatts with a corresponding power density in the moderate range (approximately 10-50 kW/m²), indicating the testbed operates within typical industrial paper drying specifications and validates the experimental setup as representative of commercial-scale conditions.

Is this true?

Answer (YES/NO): NO